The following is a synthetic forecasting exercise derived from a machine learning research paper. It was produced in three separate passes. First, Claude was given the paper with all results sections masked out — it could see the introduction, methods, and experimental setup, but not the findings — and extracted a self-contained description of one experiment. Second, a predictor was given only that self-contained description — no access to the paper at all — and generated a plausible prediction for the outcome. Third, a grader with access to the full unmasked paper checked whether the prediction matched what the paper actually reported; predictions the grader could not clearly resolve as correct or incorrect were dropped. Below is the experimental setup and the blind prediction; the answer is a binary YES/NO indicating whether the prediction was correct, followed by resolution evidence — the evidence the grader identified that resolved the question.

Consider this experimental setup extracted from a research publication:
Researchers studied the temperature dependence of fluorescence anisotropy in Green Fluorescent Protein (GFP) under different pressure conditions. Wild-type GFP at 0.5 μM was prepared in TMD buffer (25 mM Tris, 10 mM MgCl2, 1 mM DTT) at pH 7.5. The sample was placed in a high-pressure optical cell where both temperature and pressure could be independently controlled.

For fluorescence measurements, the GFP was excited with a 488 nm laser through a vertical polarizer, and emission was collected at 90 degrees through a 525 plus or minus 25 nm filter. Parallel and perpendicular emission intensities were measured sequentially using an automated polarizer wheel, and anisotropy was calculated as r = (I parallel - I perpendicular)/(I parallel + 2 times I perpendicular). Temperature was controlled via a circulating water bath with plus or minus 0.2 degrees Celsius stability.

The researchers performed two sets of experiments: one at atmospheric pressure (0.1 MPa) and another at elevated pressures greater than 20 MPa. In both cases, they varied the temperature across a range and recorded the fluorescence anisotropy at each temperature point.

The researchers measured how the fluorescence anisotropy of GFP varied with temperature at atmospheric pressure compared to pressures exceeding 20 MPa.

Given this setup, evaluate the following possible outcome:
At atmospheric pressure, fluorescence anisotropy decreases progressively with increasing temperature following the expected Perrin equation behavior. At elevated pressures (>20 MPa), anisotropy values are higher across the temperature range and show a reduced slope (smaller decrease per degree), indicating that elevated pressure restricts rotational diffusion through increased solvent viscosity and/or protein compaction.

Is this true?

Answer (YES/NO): NO